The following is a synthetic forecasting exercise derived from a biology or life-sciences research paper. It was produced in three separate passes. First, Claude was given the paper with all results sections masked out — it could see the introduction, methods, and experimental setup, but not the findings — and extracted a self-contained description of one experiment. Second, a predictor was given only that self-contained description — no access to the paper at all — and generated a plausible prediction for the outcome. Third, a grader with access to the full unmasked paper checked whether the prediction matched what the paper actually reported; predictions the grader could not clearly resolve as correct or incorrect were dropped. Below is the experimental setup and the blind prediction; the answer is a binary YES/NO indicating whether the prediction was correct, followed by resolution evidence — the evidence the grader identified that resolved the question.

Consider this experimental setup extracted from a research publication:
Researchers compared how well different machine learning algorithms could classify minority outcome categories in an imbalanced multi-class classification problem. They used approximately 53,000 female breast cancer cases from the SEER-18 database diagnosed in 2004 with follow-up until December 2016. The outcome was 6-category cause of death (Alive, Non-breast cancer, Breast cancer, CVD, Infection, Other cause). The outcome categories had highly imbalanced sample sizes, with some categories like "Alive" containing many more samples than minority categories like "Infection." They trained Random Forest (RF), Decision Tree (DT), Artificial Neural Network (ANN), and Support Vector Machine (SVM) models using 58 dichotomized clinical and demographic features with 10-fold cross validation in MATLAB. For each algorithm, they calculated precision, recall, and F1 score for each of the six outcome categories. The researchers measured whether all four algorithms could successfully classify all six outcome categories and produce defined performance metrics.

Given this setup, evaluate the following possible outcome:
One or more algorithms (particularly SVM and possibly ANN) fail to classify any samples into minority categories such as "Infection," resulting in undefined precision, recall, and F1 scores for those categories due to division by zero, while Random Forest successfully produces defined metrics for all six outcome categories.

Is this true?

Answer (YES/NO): YES